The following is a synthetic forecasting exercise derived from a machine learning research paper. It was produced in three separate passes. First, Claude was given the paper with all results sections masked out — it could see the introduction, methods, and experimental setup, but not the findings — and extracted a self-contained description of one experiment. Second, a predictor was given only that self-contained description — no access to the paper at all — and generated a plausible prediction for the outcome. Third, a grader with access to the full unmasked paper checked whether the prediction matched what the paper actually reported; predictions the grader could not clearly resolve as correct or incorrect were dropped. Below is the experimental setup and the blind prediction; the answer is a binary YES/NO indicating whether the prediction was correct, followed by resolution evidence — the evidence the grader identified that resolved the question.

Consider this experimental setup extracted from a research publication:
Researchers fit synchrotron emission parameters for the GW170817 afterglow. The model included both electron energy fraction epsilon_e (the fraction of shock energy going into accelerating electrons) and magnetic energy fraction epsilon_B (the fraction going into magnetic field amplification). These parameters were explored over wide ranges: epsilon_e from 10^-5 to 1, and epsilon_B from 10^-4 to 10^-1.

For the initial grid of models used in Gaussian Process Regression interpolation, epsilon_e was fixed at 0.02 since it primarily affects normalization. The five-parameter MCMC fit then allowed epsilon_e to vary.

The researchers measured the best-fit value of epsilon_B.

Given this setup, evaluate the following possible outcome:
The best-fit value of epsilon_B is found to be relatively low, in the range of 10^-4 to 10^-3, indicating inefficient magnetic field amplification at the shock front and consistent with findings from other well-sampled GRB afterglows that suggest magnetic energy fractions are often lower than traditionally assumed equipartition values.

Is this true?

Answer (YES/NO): YES